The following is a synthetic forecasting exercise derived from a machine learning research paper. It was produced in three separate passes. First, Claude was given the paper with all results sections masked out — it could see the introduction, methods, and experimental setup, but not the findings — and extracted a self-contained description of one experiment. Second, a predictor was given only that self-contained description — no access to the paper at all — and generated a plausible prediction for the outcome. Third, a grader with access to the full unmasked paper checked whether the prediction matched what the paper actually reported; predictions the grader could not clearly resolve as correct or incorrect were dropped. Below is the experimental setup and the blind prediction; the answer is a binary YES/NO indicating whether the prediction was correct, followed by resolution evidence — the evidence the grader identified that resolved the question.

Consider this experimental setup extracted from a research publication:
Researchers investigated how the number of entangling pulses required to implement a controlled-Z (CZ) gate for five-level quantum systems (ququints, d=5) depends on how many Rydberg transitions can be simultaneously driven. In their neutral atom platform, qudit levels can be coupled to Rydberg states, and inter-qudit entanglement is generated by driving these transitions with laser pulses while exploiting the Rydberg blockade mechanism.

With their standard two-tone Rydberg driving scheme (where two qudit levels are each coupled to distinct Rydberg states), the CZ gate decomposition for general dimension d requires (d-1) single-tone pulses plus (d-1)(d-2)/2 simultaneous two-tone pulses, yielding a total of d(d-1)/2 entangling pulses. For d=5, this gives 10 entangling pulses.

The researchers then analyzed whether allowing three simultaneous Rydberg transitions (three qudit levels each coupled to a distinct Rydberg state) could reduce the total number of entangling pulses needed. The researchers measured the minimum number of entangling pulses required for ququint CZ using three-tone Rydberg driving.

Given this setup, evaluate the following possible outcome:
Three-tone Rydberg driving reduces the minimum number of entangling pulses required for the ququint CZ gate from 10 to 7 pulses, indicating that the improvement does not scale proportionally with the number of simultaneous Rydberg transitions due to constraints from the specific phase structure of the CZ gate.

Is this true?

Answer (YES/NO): YES